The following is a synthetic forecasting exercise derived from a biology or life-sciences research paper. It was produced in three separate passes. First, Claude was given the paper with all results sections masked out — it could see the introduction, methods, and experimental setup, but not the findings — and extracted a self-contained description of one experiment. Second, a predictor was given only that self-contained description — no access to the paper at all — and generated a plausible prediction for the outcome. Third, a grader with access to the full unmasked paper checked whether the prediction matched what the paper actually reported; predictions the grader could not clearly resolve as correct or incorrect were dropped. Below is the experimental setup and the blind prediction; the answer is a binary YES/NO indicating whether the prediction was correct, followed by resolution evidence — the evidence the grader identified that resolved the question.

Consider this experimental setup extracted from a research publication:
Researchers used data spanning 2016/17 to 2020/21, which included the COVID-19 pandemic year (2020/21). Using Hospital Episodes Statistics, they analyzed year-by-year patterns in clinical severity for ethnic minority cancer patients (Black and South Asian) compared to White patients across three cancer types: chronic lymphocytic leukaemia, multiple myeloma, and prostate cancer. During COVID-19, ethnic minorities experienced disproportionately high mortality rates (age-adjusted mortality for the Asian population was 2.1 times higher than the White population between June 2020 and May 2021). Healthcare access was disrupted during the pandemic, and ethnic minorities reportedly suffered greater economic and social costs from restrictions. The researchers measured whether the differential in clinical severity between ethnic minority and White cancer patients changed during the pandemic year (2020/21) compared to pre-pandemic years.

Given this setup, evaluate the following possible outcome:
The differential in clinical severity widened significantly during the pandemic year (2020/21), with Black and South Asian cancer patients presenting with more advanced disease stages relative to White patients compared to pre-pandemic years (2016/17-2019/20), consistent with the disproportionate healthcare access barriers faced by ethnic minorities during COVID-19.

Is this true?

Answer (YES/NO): NO